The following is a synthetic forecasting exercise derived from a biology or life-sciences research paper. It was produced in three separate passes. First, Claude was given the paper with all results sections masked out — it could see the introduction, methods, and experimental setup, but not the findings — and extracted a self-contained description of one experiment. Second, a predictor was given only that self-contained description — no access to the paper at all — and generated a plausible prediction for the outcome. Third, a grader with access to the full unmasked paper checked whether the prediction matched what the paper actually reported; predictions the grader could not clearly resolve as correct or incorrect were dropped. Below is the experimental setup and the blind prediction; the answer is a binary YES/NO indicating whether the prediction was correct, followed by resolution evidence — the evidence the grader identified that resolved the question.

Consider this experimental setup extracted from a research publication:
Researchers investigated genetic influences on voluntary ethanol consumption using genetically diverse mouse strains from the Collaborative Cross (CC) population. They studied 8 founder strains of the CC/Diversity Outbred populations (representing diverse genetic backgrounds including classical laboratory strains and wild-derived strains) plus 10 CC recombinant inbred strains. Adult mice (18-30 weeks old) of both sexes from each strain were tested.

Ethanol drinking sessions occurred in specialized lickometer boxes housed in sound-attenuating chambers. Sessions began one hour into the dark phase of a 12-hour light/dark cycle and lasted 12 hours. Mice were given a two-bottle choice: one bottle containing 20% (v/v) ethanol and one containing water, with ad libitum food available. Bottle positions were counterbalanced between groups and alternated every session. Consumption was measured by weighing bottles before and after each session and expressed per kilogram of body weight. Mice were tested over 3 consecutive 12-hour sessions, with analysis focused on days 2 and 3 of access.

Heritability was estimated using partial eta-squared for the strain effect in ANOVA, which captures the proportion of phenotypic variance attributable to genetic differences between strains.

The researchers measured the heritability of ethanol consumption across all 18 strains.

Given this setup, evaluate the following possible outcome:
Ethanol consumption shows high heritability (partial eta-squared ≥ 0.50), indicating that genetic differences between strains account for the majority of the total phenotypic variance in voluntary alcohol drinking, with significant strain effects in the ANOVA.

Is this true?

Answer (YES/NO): YES